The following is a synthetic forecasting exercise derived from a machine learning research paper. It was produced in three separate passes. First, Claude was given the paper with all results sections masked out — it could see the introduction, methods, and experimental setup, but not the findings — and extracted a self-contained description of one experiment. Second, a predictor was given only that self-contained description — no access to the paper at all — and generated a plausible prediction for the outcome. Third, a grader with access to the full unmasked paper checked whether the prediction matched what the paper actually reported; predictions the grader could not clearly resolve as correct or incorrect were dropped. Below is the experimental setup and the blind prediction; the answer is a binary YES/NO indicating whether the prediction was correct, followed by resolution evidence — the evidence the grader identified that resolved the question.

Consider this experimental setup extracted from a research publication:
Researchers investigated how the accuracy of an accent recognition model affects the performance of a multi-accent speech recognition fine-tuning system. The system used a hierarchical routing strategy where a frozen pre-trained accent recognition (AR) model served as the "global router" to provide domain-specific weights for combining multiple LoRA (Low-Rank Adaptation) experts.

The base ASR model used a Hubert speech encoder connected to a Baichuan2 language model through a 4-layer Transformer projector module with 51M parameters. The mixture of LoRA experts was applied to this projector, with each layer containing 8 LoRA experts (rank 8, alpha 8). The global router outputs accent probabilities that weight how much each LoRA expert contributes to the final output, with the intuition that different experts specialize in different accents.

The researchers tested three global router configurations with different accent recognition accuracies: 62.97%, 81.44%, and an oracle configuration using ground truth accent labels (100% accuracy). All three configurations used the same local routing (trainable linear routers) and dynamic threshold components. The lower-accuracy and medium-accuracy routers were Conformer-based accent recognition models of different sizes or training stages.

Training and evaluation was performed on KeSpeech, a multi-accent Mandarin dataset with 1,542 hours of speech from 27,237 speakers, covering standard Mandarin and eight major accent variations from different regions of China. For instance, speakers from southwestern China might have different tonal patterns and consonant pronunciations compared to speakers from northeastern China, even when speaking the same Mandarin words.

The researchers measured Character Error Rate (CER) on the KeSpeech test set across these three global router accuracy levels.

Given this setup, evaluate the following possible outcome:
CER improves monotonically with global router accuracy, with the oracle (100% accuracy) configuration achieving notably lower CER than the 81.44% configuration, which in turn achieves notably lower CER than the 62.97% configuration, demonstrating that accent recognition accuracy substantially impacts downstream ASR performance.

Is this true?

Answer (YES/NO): YES